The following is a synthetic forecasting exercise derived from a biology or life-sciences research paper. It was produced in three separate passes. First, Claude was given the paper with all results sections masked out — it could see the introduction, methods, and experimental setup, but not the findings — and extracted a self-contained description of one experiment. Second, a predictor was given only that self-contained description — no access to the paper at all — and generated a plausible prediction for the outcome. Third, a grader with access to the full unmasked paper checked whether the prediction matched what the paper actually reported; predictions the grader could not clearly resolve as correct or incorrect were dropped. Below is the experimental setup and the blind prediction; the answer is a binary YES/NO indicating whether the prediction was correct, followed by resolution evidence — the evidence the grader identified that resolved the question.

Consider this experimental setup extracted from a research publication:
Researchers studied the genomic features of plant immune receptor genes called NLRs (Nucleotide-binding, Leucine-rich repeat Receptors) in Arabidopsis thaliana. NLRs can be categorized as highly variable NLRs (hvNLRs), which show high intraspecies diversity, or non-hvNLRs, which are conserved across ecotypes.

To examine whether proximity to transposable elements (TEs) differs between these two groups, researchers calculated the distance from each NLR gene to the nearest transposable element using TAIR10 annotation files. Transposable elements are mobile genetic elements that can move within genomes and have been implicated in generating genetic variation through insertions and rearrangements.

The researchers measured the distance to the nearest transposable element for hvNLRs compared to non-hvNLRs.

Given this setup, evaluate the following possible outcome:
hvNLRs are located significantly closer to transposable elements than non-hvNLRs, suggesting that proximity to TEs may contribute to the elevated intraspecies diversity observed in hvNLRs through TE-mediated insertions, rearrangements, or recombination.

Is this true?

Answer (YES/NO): YES